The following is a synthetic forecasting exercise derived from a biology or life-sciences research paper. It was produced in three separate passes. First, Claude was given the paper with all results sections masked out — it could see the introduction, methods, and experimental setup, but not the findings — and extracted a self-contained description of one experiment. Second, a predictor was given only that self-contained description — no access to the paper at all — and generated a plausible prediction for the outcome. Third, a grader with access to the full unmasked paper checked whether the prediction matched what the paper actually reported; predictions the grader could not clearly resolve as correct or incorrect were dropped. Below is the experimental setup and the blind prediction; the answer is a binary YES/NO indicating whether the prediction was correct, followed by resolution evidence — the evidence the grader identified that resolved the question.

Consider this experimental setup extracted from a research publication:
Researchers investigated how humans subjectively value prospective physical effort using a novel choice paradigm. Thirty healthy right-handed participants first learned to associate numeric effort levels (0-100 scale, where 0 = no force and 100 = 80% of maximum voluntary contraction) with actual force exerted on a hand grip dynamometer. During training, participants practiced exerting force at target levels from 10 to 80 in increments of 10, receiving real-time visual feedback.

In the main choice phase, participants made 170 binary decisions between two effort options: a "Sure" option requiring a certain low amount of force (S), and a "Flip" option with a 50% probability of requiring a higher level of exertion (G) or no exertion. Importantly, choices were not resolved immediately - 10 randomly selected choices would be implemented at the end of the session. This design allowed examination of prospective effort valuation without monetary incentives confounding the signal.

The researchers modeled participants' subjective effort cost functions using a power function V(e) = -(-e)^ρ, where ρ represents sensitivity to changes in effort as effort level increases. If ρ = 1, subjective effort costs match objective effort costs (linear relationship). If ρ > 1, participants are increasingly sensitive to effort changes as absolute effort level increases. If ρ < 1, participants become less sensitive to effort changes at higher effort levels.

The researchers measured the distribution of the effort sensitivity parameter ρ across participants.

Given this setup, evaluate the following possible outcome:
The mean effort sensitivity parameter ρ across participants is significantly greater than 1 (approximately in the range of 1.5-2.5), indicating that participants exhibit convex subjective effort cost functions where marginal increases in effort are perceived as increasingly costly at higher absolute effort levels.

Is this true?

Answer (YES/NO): NO